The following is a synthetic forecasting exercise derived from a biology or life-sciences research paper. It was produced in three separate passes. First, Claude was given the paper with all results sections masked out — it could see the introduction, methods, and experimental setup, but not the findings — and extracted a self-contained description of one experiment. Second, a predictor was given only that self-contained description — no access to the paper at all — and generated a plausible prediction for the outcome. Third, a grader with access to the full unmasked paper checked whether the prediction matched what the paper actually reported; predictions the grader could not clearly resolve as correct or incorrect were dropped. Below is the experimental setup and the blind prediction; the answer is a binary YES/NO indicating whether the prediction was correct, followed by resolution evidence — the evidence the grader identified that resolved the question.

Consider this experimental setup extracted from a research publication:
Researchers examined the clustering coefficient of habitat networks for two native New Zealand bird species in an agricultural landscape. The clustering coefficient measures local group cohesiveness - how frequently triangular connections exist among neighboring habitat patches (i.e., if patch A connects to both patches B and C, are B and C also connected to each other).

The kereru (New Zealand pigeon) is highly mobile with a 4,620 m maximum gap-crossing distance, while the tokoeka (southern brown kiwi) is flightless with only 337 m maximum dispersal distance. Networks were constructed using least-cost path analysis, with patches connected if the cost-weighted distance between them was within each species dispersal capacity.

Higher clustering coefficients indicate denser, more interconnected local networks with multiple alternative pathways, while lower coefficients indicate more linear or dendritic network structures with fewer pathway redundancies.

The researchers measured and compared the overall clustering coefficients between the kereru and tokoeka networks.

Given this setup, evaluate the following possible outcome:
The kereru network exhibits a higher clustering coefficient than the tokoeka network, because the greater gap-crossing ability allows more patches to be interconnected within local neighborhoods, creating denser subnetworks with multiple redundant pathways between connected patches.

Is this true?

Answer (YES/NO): YES